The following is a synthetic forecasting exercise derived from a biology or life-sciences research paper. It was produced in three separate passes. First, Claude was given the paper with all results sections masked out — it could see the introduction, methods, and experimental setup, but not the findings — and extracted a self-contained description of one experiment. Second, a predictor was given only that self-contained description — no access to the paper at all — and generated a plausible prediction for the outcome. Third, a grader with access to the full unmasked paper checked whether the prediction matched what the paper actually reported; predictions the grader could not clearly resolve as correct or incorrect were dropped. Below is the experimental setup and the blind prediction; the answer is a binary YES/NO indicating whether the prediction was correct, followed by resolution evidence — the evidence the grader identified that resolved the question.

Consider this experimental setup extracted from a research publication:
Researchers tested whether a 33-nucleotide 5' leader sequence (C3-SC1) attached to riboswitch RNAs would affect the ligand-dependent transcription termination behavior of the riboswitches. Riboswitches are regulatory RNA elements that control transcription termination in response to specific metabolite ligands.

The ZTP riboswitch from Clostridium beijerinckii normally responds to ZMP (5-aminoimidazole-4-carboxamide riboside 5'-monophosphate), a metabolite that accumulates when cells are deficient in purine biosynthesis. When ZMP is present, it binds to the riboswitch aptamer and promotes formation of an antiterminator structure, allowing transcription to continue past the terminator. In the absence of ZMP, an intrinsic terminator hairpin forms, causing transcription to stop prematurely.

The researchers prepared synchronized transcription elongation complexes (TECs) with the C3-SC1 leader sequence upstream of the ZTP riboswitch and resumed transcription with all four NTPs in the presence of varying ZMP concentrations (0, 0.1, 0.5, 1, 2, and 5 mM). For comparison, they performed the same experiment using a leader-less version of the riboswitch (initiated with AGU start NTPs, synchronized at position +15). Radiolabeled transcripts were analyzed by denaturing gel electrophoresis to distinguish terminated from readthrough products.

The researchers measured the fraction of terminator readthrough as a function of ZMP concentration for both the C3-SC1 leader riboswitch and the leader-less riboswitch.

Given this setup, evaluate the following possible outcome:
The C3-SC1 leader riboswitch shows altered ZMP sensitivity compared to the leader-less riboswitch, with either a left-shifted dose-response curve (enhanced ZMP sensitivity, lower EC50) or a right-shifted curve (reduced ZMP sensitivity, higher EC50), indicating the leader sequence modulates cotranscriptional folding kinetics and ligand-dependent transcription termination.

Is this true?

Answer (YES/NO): NO